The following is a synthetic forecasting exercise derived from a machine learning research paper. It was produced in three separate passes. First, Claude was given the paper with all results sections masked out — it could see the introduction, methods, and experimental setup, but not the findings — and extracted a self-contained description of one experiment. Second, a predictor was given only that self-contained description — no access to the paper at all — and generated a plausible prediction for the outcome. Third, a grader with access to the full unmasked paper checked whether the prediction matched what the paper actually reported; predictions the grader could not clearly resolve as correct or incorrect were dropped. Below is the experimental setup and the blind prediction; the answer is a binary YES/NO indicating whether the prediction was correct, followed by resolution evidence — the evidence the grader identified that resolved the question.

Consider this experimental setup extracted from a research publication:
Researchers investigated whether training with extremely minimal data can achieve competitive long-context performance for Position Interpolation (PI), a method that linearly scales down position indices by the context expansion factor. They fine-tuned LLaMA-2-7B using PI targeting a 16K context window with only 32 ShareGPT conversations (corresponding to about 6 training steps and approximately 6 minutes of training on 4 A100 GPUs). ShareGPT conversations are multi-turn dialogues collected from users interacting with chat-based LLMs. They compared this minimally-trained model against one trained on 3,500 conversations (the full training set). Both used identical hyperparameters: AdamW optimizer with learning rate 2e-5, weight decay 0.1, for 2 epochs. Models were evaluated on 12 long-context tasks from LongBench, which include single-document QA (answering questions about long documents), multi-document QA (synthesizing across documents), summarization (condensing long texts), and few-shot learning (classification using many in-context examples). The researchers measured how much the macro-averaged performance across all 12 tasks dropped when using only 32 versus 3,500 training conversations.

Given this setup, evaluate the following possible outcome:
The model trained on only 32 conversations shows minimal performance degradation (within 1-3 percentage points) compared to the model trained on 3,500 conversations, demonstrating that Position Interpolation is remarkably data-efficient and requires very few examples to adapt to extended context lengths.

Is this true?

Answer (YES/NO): NO